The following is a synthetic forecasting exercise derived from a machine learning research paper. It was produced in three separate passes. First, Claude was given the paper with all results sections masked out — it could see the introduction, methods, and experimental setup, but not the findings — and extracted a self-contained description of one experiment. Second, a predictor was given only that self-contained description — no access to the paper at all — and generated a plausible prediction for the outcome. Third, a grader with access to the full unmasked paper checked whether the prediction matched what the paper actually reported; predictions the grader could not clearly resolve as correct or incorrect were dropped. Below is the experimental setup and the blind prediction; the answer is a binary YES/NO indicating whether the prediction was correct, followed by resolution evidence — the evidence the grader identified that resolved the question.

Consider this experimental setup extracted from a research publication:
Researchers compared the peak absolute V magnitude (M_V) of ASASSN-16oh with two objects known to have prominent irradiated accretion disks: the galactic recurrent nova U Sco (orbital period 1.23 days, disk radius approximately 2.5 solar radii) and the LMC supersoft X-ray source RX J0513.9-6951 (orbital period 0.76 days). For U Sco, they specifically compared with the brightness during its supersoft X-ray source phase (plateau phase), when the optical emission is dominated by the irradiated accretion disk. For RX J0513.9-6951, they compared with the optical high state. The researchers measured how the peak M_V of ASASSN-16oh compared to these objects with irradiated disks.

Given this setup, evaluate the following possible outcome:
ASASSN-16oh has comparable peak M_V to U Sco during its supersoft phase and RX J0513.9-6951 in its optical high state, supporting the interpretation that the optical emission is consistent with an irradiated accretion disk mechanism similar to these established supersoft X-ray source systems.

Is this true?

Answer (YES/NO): YES